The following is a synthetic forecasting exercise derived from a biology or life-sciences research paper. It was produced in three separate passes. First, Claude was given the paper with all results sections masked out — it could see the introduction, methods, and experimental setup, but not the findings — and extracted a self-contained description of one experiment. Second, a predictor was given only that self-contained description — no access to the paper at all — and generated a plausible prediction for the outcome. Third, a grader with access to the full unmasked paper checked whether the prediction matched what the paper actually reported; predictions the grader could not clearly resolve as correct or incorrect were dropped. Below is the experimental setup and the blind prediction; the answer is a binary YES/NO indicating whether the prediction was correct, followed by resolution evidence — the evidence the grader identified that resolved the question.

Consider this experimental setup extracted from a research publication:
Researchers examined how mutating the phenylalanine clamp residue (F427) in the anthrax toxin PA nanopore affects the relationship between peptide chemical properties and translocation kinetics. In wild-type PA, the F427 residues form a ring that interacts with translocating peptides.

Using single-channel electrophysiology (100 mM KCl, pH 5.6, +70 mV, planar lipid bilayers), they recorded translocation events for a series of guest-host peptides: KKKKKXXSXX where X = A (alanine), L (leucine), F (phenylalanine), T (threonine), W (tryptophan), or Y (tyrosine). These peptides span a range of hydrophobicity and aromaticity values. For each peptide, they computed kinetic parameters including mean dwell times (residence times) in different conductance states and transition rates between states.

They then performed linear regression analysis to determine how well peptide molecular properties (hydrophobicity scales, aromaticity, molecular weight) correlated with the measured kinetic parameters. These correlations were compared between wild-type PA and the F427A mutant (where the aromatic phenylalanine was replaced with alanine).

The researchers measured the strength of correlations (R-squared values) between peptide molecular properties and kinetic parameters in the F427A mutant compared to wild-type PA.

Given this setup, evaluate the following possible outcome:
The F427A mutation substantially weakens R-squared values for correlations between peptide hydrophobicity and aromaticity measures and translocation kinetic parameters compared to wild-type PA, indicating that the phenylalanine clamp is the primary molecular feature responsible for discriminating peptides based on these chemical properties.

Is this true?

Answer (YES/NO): YES